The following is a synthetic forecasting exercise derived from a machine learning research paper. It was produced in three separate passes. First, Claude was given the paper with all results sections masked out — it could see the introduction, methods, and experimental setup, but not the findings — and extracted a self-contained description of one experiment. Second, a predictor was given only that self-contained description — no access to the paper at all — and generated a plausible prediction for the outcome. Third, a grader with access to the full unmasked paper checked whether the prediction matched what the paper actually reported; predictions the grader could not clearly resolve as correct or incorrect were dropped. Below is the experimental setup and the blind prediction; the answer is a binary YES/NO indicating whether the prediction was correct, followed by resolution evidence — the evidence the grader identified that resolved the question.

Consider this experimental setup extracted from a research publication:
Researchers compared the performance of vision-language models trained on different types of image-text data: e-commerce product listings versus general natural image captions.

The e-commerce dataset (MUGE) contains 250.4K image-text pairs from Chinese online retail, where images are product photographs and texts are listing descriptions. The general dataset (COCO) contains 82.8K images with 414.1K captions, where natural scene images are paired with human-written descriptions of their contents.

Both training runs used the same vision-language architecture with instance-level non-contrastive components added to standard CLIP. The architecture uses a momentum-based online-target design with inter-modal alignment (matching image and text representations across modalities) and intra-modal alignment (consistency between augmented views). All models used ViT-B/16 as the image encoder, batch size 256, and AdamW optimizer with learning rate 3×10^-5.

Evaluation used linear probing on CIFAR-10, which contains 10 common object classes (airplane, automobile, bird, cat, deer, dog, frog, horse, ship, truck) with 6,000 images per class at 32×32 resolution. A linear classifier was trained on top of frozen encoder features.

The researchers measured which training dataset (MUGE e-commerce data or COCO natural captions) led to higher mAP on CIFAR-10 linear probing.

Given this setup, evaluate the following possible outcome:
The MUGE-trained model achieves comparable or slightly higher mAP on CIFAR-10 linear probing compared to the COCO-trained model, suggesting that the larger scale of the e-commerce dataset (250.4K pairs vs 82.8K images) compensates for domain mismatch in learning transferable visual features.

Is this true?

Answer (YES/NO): YES